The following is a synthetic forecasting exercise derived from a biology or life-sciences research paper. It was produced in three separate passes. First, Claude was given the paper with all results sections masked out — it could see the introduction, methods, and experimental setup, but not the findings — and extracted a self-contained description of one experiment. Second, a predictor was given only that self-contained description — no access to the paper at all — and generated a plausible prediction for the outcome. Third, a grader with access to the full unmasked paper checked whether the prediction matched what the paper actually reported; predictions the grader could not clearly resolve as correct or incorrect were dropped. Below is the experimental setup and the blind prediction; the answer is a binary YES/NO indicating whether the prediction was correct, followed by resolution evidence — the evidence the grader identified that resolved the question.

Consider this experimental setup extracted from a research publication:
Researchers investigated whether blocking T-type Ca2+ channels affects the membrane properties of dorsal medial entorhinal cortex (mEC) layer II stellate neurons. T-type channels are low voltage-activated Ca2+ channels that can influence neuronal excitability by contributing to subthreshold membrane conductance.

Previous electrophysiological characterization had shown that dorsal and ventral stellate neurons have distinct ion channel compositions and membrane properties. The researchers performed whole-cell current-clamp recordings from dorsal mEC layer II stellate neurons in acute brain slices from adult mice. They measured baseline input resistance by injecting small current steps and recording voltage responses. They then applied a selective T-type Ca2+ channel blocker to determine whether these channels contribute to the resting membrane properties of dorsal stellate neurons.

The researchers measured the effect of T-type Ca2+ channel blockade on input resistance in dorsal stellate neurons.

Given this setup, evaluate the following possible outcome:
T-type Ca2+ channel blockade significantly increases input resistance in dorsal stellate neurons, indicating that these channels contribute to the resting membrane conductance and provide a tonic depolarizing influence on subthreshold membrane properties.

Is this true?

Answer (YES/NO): NO